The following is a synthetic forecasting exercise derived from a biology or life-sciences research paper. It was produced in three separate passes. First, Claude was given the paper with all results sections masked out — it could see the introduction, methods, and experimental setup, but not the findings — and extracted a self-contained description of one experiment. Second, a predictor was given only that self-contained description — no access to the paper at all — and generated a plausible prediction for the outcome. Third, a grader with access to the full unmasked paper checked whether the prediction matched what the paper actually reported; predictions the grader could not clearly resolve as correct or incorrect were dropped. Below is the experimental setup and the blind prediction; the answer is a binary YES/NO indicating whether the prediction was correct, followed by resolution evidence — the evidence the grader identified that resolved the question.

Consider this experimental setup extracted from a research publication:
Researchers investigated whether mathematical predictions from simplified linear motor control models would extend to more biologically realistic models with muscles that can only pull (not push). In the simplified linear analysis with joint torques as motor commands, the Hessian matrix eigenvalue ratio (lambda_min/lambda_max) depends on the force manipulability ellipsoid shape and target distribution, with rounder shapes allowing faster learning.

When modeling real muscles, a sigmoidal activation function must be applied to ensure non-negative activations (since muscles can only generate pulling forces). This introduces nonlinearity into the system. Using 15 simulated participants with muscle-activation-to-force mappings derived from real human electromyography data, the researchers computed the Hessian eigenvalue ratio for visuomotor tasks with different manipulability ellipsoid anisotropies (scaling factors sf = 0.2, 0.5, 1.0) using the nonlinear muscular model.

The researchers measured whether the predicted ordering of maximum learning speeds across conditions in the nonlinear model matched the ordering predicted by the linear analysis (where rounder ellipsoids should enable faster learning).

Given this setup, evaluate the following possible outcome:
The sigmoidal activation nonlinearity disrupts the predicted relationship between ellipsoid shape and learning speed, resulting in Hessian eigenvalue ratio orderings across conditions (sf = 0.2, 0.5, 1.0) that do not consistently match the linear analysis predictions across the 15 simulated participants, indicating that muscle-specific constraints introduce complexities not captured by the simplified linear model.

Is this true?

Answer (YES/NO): NO